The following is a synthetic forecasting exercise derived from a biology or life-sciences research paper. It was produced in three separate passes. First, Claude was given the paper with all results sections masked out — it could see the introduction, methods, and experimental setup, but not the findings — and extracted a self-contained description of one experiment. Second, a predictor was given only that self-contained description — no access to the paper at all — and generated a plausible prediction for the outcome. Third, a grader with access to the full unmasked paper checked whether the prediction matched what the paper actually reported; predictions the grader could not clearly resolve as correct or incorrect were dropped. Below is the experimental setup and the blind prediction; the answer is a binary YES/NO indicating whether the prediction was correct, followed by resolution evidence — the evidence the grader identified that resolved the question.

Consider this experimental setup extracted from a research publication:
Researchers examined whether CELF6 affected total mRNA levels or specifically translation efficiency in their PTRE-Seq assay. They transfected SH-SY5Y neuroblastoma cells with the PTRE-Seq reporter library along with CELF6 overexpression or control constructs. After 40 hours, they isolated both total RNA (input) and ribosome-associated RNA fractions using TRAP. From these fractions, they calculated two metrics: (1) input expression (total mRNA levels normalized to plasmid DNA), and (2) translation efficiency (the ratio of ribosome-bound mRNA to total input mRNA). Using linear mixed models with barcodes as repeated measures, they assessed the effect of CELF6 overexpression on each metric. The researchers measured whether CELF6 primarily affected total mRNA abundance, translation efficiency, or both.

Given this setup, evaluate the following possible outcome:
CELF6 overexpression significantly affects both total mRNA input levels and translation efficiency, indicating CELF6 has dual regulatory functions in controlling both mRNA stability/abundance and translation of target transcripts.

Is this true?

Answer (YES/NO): NO